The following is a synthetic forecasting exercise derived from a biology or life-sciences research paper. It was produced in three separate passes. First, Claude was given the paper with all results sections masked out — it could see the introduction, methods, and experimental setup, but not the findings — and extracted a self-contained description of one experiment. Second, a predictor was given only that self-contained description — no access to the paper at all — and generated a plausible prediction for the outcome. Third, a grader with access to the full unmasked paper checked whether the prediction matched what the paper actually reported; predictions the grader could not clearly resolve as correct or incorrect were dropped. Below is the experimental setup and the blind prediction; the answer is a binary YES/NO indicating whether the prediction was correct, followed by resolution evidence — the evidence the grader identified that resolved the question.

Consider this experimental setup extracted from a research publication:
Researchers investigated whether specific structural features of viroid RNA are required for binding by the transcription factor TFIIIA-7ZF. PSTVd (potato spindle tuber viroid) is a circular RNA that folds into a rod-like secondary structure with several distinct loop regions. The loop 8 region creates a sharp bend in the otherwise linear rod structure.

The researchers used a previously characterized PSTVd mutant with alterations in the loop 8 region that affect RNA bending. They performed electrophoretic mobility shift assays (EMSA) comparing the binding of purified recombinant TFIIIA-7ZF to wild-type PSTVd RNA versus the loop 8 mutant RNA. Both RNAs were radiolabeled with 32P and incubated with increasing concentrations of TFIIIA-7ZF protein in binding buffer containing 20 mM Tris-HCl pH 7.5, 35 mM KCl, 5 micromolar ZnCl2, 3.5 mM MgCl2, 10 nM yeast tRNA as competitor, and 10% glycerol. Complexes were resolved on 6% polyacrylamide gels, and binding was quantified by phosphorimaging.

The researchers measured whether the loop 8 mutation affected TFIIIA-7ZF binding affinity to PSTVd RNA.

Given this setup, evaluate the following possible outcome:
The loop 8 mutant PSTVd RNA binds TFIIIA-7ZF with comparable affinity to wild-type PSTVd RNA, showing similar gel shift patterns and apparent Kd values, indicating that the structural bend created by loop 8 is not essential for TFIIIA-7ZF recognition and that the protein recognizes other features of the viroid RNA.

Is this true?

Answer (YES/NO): NO